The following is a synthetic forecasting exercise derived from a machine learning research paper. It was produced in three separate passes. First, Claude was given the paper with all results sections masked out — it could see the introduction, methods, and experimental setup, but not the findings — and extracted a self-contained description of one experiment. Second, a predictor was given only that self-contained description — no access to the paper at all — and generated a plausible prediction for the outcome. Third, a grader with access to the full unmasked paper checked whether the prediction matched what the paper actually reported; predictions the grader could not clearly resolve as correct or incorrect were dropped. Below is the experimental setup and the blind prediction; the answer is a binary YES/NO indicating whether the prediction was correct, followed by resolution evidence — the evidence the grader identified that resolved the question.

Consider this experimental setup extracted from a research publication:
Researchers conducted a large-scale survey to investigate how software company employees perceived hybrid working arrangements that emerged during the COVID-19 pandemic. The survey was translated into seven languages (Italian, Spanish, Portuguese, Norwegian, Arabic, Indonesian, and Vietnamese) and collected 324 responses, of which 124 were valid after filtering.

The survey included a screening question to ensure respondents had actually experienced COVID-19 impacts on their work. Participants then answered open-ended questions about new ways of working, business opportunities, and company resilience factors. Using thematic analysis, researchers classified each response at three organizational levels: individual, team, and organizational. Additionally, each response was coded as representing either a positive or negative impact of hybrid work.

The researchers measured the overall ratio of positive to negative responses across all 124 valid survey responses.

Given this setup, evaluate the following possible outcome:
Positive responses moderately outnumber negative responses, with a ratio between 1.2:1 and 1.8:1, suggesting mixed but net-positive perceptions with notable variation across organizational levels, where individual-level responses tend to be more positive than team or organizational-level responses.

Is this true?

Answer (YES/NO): NO